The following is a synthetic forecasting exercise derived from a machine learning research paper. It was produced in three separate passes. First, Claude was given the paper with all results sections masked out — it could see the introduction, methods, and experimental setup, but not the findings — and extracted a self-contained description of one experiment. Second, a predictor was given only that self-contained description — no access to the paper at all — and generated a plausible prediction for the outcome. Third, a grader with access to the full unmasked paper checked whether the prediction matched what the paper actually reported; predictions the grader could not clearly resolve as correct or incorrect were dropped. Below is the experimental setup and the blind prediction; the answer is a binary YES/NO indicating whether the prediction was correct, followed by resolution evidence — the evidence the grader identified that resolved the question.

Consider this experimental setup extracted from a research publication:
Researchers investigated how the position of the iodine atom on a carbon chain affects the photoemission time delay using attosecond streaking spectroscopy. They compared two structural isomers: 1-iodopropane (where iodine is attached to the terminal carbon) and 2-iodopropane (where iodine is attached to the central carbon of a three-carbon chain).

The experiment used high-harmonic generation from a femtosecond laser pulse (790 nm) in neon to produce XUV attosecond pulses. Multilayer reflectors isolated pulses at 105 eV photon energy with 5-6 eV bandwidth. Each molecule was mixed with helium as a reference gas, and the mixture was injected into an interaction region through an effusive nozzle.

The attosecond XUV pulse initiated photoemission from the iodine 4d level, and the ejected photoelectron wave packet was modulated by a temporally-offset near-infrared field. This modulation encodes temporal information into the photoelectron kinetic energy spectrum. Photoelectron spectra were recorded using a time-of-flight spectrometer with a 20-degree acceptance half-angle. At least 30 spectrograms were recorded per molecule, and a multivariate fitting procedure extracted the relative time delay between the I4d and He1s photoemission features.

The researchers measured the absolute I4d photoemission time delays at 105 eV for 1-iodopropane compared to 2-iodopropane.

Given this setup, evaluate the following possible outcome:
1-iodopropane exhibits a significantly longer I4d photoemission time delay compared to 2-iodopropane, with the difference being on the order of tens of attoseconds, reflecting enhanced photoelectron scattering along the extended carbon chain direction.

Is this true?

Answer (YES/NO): NO